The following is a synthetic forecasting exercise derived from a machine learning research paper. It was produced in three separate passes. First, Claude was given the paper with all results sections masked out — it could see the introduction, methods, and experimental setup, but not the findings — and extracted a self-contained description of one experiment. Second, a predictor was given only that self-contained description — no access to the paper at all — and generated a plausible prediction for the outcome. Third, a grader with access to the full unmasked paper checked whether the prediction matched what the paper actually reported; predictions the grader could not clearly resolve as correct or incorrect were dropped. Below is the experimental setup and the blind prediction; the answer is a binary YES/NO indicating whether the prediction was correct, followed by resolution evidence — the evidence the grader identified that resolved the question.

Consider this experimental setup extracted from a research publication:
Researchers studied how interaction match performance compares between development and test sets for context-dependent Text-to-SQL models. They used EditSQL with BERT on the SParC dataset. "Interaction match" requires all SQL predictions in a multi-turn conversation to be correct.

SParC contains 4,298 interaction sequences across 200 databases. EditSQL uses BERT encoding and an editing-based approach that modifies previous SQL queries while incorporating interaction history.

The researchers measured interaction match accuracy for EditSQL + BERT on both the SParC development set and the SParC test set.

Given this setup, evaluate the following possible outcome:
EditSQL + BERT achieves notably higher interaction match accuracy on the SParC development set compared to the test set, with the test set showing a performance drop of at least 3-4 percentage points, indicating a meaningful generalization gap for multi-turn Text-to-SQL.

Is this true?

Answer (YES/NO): YES